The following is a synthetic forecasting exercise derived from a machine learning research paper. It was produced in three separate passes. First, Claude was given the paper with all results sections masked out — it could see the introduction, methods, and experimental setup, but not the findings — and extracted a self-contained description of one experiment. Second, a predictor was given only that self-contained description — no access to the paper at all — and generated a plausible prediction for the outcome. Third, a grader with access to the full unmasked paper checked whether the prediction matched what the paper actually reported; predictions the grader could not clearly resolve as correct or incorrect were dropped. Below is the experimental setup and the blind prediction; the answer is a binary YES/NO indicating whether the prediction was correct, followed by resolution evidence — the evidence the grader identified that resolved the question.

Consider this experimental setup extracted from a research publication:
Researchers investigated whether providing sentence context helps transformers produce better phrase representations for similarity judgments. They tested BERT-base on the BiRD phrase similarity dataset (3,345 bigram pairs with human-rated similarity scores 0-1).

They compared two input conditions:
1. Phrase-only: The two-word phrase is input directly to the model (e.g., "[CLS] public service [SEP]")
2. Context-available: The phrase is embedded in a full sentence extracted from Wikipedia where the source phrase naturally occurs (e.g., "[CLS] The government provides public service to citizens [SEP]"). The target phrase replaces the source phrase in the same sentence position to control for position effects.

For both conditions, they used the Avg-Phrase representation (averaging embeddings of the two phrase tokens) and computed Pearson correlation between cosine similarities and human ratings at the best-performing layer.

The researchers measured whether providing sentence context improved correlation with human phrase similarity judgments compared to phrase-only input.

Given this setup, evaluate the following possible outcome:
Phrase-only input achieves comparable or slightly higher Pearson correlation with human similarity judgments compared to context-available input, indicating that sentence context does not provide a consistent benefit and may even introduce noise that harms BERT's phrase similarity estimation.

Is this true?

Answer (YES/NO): NO